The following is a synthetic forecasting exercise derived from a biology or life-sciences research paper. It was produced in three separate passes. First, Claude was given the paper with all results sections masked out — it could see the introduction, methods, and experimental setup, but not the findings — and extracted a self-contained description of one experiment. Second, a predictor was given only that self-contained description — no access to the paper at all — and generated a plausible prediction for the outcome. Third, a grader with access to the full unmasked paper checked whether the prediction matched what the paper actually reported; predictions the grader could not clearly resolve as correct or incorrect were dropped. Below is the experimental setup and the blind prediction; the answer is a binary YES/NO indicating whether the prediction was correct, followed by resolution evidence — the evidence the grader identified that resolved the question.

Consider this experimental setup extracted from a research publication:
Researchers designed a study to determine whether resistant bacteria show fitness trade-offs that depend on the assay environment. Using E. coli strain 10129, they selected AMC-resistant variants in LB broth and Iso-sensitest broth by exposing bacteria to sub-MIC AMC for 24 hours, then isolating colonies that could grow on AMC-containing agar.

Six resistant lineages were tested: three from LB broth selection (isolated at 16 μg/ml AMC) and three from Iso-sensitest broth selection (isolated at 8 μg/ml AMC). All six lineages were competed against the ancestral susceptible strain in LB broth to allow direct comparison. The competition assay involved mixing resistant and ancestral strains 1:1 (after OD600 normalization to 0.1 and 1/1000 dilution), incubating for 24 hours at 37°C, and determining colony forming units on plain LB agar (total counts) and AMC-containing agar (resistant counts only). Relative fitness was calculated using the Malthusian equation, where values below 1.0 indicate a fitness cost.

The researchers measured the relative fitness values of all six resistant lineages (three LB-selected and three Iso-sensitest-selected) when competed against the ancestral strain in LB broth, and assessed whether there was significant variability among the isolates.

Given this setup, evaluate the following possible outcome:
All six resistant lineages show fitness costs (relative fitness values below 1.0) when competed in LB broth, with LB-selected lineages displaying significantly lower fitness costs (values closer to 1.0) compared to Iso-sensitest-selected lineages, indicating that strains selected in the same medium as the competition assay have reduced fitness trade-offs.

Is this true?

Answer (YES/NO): NO